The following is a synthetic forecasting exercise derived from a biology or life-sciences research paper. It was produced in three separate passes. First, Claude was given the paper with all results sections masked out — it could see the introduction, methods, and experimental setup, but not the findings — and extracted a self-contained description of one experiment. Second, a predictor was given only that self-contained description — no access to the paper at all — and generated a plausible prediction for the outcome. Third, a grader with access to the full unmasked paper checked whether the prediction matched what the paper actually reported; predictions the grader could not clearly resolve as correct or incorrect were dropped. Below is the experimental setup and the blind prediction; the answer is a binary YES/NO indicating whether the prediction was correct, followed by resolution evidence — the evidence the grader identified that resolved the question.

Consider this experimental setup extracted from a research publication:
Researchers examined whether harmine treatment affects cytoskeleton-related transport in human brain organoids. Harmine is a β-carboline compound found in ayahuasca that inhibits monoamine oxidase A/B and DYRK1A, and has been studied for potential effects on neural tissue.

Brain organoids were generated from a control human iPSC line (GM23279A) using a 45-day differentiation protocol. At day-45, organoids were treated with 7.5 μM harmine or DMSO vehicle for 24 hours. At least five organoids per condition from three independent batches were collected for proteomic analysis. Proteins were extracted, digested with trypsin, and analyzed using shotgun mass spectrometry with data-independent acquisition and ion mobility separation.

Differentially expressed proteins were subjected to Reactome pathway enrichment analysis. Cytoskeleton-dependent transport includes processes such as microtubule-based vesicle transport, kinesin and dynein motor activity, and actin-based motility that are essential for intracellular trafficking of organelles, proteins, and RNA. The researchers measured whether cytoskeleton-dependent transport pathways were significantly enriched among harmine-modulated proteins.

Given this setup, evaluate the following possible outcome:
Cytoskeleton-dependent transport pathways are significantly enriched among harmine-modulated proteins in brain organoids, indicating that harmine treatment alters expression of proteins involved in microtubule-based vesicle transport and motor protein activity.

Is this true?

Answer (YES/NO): YES